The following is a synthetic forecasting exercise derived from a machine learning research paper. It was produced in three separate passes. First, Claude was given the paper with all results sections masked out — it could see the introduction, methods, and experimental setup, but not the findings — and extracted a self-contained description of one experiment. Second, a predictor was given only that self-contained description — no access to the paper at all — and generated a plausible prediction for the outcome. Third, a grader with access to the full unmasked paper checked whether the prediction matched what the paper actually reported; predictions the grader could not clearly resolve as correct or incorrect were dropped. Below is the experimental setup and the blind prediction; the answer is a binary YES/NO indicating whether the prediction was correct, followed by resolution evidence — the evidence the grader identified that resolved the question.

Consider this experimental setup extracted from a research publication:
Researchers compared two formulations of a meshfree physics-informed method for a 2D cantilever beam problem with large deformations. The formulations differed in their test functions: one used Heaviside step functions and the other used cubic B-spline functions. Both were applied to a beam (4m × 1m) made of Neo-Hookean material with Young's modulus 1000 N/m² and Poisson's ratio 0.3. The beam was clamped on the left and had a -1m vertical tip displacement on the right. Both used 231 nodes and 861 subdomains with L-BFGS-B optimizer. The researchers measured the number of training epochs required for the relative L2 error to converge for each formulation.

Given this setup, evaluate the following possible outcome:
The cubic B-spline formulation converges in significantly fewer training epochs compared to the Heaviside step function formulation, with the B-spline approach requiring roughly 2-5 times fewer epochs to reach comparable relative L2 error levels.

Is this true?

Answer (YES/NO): NO